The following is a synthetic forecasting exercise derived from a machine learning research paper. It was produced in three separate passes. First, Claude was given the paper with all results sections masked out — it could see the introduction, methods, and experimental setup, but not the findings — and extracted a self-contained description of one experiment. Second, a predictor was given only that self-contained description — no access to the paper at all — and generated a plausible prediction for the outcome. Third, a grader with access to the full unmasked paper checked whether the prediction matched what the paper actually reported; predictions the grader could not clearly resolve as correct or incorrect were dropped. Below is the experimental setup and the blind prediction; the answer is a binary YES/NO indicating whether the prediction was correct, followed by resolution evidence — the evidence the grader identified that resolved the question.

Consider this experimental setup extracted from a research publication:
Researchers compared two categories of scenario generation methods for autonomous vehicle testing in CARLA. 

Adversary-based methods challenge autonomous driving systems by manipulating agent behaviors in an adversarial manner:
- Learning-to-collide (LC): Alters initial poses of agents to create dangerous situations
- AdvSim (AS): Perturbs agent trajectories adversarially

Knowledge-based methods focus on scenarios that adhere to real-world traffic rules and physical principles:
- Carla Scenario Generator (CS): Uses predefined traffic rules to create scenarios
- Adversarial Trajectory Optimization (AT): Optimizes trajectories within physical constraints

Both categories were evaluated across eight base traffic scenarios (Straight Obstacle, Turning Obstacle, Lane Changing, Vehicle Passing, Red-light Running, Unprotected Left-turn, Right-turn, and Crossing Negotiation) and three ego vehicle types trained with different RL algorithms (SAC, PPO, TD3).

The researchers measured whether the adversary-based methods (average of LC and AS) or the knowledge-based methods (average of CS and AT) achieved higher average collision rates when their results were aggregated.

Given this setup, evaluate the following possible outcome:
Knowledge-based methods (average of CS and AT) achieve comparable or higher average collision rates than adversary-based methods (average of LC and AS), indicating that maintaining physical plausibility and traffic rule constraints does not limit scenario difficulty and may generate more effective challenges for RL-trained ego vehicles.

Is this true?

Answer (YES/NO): YES